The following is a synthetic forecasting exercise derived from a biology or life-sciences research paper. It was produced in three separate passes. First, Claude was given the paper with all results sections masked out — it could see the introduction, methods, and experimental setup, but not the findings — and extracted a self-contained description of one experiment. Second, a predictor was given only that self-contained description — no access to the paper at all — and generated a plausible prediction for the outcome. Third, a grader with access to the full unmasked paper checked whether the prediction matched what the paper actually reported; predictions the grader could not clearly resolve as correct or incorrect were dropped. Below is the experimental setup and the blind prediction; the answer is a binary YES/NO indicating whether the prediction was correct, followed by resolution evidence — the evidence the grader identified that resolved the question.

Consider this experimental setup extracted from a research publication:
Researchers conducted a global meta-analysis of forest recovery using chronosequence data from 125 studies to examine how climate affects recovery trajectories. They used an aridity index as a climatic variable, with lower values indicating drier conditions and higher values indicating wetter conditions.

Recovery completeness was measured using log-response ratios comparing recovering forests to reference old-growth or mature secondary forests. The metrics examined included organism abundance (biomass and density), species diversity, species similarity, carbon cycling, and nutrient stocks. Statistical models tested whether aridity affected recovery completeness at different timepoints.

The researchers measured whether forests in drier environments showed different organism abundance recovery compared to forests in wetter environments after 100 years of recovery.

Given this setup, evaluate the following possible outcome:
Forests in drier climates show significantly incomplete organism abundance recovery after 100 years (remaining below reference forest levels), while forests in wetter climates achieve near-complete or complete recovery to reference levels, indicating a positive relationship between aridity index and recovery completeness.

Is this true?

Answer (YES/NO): NO